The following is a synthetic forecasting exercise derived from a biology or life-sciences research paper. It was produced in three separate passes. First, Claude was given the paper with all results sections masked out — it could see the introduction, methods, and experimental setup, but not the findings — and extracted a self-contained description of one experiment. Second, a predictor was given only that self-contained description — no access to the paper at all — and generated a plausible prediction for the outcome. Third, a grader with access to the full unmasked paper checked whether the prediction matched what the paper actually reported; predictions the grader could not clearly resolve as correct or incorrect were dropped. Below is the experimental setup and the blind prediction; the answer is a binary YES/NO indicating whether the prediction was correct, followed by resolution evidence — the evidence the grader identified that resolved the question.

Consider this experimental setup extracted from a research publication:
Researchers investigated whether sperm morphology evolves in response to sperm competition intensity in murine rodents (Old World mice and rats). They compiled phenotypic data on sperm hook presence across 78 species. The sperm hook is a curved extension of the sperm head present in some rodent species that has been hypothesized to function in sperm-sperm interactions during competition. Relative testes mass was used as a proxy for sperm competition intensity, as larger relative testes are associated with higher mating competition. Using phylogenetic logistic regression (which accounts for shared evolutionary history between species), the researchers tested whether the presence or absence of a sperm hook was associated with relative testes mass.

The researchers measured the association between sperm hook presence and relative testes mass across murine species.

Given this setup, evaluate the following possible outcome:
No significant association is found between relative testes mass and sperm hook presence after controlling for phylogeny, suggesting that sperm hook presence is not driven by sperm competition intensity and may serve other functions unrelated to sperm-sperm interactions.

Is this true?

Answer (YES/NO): NO